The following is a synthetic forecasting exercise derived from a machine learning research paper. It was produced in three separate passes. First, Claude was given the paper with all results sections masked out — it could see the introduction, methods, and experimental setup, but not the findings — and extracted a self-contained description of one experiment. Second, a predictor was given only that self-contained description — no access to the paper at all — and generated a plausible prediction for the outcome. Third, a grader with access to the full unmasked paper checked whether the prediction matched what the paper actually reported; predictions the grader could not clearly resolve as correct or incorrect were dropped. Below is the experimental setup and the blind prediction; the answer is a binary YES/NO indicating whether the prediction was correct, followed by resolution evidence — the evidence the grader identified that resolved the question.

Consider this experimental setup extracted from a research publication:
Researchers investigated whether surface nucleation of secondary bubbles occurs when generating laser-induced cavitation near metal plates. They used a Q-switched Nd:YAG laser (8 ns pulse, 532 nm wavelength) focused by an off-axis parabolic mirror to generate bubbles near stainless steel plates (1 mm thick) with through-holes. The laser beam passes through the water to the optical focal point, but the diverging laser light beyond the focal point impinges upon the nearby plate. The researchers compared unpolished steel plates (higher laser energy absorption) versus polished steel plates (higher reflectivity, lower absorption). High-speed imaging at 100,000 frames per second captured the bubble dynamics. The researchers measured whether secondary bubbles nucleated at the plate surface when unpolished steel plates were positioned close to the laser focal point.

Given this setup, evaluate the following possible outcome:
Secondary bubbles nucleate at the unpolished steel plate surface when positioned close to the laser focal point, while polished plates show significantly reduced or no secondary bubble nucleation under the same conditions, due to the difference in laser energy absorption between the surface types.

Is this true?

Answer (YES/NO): YES